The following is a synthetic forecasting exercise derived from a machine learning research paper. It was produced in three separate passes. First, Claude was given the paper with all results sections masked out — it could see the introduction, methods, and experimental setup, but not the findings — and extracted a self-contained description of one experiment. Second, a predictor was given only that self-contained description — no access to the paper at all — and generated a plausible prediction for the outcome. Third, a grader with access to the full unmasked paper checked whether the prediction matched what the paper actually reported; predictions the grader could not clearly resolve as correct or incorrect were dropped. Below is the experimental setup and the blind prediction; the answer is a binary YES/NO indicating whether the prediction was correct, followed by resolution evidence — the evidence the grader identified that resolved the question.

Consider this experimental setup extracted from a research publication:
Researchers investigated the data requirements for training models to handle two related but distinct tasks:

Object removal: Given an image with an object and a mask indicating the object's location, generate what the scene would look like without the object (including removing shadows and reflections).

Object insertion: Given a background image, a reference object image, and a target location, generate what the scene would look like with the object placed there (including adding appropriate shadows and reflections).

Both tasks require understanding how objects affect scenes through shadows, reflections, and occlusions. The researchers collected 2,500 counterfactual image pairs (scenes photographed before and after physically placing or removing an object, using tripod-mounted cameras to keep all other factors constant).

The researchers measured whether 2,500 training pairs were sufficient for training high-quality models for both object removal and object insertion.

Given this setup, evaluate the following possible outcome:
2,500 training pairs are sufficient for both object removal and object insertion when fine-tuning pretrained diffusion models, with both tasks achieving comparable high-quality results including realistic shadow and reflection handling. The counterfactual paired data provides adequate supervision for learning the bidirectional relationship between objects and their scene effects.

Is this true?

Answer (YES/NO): NO